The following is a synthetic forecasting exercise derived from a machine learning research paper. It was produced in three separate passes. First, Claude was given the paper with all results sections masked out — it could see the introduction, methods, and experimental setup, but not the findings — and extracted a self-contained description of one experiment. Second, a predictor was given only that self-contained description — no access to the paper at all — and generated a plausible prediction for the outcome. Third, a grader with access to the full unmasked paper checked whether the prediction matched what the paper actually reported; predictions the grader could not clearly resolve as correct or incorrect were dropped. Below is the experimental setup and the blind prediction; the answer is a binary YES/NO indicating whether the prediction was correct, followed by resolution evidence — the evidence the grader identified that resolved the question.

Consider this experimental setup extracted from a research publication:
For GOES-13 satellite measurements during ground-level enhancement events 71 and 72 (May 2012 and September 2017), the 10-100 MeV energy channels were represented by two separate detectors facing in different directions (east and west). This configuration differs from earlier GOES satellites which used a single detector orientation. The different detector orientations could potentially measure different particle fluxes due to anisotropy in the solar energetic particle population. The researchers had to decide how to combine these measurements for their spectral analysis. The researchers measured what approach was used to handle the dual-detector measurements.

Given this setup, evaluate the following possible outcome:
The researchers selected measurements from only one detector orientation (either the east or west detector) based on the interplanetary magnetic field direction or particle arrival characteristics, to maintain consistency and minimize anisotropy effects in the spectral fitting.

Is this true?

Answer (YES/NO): NO